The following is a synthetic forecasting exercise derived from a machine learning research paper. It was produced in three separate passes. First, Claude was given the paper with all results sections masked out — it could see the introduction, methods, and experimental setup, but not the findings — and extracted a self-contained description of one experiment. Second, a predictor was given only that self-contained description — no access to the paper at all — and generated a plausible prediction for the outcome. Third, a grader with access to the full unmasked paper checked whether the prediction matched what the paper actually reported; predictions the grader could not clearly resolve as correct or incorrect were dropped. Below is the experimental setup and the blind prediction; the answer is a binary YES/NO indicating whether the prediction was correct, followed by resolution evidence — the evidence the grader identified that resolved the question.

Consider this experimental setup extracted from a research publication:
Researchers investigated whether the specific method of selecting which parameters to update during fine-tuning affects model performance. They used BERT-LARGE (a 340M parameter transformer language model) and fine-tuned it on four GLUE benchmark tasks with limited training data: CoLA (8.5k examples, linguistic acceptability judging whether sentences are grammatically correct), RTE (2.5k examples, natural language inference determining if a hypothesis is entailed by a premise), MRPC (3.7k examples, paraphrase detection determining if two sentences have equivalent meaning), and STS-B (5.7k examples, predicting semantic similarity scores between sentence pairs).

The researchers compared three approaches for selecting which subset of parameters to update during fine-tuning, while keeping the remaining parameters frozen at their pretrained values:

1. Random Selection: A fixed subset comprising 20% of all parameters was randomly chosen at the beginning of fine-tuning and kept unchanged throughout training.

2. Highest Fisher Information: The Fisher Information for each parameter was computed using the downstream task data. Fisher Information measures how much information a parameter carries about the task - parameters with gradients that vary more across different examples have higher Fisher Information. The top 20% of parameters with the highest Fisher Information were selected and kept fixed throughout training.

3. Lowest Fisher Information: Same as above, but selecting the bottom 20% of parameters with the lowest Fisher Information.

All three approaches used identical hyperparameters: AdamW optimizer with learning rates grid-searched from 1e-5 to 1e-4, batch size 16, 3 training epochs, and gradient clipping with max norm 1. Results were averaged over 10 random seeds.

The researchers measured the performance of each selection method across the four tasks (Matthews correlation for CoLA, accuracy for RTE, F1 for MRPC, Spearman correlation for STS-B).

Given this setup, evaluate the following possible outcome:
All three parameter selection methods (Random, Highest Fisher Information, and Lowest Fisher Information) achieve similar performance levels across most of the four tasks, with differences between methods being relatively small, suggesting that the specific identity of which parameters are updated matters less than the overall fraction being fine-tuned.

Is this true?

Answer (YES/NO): NO